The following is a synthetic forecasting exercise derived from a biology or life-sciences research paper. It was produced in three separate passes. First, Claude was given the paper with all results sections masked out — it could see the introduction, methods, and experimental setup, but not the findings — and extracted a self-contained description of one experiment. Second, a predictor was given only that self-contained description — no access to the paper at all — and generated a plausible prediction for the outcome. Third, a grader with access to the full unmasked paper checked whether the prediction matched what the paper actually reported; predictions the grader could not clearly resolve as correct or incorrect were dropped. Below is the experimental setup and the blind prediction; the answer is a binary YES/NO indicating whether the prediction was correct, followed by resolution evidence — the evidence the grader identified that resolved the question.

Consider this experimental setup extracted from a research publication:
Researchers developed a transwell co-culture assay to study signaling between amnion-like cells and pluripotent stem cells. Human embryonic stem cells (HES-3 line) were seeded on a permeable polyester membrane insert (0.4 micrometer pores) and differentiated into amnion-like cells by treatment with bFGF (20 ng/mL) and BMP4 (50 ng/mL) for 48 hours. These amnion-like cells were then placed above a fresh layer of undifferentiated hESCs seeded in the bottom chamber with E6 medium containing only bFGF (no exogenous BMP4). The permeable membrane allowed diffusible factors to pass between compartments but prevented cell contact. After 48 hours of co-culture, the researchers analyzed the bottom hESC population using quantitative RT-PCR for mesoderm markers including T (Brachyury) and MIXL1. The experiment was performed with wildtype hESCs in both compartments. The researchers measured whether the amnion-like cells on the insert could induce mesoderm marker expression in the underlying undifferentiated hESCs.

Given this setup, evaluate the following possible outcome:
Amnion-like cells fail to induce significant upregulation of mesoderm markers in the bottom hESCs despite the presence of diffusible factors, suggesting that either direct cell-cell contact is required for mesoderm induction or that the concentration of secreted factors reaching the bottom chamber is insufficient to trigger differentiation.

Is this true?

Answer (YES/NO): NO